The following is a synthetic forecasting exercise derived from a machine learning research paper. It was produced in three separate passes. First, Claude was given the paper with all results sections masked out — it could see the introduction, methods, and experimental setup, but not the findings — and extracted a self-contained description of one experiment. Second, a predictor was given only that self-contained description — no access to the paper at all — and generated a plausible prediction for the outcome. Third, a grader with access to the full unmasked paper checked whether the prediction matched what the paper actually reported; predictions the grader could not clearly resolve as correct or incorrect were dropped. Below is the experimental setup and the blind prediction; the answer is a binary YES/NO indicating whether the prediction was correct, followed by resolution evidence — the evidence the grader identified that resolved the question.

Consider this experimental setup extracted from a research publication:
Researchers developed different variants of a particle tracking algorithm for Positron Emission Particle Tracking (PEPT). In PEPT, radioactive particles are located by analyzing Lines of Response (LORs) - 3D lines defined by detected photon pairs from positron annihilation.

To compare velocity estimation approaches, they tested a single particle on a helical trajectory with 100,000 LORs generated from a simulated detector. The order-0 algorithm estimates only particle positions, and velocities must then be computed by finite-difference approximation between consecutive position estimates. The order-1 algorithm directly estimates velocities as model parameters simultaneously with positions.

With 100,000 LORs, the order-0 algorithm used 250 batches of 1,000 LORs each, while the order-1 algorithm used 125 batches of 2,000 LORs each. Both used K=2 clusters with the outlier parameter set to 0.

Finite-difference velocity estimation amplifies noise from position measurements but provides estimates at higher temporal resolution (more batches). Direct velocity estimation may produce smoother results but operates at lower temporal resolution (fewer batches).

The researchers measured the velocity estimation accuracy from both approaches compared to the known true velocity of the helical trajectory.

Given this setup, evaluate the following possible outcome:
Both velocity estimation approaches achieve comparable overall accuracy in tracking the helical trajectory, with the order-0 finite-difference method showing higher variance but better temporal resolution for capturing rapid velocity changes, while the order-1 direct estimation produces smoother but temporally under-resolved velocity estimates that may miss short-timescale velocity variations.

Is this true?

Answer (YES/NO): NO